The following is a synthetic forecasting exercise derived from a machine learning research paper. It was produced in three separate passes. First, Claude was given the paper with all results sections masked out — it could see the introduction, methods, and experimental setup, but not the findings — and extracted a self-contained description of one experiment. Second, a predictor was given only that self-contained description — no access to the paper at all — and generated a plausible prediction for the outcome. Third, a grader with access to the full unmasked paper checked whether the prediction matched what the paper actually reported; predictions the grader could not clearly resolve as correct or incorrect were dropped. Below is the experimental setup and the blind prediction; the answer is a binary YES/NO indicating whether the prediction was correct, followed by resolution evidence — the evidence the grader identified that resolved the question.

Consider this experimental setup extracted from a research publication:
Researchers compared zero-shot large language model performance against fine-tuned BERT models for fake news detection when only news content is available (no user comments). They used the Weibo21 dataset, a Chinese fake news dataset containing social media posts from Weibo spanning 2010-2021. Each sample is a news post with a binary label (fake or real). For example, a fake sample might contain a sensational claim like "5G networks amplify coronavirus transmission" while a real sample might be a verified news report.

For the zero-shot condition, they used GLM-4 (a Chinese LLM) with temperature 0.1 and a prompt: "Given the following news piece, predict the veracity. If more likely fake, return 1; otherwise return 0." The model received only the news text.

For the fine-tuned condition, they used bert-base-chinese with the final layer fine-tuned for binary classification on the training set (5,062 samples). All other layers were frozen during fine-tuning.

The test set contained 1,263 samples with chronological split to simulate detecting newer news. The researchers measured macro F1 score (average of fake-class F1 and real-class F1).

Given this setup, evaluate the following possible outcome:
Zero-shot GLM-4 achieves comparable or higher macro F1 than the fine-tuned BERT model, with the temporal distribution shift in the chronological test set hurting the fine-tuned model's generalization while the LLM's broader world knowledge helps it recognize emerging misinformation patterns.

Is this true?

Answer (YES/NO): NO